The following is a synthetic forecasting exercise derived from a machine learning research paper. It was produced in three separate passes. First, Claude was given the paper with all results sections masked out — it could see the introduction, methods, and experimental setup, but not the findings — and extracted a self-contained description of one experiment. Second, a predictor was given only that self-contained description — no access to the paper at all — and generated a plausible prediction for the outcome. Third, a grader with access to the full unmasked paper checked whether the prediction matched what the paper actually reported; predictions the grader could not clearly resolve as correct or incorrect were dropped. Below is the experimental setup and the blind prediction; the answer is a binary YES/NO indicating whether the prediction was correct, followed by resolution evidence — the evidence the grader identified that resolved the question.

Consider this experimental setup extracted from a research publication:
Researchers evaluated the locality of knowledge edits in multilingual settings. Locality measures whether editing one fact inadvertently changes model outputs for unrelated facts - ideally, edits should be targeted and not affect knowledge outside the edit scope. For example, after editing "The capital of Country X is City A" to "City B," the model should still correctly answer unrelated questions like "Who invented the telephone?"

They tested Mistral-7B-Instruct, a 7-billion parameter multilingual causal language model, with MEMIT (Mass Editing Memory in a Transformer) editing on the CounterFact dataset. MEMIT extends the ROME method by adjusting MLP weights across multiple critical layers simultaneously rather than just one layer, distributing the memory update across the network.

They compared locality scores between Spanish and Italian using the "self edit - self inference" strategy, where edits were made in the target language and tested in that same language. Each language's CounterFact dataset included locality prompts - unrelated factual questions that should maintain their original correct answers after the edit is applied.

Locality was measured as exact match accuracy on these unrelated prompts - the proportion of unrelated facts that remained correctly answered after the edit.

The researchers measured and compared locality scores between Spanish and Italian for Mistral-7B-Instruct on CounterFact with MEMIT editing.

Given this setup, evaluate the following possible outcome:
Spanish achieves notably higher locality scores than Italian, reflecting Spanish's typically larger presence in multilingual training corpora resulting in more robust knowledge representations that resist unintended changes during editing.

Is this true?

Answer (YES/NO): NO